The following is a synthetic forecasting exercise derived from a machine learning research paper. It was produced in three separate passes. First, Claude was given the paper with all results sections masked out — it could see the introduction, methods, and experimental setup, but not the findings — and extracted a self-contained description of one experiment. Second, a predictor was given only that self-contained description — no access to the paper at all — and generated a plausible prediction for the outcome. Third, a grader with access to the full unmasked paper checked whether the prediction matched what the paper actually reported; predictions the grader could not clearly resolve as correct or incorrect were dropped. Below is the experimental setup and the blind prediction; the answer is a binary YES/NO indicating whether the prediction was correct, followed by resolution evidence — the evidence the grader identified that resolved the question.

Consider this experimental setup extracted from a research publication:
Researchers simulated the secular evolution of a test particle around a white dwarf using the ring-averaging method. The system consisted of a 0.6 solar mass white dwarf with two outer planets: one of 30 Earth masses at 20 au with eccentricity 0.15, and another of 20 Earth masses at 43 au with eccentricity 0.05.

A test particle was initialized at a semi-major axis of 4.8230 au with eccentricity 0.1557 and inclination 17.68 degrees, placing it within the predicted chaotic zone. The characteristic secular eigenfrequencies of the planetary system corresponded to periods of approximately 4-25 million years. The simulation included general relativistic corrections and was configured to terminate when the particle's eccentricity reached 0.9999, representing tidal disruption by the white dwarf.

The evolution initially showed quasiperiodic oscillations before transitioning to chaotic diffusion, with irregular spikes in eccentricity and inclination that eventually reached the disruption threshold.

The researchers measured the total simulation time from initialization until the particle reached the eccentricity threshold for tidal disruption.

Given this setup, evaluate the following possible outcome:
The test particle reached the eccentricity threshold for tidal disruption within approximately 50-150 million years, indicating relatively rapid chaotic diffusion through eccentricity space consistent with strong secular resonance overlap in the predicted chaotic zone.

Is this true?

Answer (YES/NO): NO